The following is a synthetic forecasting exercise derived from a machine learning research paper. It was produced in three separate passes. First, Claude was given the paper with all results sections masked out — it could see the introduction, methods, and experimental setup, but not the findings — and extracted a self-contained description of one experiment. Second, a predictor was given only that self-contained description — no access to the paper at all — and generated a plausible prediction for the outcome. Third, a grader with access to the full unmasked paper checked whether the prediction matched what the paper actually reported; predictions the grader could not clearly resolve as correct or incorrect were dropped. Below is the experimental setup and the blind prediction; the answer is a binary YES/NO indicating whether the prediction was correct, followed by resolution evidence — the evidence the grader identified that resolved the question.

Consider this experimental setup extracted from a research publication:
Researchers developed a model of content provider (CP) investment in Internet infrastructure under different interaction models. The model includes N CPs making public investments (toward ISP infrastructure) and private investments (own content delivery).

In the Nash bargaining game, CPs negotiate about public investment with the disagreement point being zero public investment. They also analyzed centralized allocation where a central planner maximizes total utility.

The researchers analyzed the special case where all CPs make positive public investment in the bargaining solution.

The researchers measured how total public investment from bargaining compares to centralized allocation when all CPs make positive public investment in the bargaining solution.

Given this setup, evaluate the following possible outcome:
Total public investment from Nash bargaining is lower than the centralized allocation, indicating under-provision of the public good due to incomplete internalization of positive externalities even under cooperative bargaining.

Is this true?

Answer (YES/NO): NO